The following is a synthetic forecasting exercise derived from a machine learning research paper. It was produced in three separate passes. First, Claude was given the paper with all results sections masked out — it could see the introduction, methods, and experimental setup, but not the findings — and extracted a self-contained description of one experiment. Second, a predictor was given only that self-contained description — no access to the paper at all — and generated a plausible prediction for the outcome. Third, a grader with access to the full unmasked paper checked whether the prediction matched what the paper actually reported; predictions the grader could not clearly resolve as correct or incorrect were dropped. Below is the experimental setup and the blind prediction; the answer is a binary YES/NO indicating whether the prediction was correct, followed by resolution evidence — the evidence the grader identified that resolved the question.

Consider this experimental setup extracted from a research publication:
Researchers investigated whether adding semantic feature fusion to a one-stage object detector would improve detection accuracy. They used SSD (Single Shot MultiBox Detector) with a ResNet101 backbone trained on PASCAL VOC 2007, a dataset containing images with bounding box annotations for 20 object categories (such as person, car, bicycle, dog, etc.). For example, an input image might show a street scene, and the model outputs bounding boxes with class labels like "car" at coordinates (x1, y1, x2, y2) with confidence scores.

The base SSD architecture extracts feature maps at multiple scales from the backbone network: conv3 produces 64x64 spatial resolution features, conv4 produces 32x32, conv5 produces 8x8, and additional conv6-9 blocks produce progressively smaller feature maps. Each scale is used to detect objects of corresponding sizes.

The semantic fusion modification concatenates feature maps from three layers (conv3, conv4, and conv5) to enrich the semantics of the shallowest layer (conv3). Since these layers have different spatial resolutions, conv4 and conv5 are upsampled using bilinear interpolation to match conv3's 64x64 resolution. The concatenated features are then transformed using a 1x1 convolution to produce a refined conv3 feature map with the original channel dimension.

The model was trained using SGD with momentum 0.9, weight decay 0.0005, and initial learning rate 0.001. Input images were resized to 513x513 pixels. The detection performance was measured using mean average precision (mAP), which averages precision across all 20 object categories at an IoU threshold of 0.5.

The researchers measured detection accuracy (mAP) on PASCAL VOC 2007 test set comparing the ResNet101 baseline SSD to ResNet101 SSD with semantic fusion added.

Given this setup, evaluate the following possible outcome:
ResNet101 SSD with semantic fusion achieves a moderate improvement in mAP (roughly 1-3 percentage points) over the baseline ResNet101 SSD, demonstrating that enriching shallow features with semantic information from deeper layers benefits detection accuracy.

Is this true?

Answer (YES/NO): NO